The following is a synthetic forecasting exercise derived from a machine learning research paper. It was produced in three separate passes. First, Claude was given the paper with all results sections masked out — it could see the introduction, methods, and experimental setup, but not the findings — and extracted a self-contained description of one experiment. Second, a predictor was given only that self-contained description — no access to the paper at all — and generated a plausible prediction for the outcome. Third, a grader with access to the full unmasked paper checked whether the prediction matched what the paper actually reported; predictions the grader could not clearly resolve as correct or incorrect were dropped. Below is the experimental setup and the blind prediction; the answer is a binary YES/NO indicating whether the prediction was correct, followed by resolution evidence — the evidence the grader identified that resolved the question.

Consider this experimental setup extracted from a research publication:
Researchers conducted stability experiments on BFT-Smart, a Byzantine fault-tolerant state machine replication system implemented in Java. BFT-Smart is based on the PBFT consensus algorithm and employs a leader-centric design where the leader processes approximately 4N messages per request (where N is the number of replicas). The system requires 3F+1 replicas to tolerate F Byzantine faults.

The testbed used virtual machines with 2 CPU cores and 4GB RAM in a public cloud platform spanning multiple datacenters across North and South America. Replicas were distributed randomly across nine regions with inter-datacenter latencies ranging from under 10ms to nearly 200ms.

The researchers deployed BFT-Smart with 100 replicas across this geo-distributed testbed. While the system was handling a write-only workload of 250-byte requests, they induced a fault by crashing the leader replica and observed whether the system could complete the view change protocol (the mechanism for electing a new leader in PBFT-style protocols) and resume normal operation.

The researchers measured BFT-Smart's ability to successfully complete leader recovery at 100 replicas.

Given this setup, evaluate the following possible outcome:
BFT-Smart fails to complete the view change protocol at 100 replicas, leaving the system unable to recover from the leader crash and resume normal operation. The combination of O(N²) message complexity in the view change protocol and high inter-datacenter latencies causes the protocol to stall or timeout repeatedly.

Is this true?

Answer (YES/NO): YES